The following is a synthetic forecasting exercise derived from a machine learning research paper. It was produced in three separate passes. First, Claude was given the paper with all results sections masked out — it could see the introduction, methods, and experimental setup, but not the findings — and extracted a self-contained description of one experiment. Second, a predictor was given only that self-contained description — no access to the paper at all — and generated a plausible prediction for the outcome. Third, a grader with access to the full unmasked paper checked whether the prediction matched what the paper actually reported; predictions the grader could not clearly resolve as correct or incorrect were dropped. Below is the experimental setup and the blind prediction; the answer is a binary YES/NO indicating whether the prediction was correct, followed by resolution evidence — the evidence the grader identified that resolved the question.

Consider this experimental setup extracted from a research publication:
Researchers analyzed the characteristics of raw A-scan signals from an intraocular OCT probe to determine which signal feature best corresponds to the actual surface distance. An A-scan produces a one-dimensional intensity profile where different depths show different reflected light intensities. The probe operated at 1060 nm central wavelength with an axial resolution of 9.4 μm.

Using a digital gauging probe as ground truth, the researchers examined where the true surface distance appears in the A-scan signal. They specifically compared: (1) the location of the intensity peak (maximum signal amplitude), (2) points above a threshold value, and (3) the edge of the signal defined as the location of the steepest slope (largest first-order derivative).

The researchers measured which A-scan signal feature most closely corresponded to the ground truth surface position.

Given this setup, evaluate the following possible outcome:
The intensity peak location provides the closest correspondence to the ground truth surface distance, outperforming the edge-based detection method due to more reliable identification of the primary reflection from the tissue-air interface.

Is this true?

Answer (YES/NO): NO